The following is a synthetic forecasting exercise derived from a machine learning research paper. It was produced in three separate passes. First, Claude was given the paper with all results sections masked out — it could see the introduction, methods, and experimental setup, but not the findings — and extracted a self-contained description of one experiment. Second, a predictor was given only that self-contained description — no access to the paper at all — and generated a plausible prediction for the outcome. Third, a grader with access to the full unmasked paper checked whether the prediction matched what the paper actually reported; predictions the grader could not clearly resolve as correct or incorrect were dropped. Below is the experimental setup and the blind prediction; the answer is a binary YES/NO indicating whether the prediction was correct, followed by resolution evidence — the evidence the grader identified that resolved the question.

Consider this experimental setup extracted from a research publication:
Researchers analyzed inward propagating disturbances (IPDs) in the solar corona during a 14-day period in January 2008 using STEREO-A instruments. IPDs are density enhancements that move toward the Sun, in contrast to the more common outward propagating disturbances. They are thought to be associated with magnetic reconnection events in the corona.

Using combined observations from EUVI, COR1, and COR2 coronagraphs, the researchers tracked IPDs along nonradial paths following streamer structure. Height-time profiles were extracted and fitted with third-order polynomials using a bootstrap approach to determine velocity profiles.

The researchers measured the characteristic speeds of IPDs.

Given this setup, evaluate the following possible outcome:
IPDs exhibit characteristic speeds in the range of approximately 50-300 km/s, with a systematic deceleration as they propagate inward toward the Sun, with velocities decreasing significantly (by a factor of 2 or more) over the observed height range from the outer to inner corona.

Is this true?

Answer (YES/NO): NO